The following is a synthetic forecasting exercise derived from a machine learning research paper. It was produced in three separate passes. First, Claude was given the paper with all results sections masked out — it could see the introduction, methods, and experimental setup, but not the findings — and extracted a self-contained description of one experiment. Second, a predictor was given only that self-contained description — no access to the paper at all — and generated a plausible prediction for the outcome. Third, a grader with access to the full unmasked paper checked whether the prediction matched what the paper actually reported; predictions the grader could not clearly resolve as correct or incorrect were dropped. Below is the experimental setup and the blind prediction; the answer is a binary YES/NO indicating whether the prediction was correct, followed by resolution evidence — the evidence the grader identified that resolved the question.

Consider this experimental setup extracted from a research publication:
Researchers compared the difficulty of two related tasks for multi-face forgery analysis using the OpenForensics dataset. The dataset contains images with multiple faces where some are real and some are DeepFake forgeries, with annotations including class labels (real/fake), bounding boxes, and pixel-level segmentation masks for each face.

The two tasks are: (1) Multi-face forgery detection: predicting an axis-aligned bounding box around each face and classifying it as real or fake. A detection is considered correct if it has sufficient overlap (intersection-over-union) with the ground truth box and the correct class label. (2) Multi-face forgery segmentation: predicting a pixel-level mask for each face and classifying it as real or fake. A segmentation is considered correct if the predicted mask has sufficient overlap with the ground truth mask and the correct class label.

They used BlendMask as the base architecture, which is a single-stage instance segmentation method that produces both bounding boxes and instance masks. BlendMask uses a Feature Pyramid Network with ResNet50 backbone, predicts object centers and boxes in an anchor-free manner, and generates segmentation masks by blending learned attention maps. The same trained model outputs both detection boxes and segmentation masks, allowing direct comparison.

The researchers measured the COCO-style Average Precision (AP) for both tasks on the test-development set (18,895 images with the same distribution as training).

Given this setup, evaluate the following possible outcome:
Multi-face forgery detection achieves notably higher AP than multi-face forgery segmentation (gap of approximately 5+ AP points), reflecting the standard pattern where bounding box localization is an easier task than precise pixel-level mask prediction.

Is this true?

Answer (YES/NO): NO